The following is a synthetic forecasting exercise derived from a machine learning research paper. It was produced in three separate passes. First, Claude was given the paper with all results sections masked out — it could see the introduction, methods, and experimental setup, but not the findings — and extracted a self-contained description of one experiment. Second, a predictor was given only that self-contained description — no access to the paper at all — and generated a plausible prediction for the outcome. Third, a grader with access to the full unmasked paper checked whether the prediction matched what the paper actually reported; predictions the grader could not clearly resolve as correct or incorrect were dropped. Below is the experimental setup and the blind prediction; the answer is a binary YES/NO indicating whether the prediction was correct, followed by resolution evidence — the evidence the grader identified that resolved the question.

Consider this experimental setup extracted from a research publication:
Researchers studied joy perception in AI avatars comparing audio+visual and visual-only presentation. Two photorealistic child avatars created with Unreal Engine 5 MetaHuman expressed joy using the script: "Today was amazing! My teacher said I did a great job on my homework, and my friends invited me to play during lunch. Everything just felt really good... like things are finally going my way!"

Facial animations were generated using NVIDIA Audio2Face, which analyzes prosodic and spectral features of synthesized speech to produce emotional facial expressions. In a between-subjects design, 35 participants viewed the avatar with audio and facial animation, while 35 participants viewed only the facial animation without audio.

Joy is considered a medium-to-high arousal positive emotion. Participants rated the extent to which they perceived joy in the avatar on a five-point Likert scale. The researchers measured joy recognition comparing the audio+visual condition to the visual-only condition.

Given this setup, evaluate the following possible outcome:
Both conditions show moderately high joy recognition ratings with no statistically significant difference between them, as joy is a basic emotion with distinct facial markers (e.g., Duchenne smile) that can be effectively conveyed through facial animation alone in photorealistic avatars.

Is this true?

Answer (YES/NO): NO